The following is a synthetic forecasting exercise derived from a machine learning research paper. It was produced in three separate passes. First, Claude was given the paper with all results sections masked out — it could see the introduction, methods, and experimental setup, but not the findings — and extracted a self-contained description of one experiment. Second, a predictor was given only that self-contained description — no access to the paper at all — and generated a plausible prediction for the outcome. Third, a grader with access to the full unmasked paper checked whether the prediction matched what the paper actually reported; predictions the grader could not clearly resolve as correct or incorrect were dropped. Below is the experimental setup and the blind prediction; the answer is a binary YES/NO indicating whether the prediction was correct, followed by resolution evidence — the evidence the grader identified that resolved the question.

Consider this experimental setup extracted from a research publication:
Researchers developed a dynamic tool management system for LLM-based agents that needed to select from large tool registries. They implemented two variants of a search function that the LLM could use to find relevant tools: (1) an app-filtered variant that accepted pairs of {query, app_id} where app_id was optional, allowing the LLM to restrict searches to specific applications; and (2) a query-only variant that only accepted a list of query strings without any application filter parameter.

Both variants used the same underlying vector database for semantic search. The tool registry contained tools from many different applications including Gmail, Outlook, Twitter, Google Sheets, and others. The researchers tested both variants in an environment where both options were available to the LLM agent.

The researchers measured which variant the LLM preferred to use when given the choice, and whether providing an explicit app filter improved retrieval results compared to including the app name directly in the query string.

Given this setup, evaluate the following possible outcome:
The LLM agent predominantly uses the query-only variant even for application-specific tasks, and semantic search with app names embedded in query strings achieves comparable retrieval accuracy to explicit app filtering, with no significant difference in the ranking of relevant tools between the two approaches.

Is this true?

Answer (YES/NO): YES